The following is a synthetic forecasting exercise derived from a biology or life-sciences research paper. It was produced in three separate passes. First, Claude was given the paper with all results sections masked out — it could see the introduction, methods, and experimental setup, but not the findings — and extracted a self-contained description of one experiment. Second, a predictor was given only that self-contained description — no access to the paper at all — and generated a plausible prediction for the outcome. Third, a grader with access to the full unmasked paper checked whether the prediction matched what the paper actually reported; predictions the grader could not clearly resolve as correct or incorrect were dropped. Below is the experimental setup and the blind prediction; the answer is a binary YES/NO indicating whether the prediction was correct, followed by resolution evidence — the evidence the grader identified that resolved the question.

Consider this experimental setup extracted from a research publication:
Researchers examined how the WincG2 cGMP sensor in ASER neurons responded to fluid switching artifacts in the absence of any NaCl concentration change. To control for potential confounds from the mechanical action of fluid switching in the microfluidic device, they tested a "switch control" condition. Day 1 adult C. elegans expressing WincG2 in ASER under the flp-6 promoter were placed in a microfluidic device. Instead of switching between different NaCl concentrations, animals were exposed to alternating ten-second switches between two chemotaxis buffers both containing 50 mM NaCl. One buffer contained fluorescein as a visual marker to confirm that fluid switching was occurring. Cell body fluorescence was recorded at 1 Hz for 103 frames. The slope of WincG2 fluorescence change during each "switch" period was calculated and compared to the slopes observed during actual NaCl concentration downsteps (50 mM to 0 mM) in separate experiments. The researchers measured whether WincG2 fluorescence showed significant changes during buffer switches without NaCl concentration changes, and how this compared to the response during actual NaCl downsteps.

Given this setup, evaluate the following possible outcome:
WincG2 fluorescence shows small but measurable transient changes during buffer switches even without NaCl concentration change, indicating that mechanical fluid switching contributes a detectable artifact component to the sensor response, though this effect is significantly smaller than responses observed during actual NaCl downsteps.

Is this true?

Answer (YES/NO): NO